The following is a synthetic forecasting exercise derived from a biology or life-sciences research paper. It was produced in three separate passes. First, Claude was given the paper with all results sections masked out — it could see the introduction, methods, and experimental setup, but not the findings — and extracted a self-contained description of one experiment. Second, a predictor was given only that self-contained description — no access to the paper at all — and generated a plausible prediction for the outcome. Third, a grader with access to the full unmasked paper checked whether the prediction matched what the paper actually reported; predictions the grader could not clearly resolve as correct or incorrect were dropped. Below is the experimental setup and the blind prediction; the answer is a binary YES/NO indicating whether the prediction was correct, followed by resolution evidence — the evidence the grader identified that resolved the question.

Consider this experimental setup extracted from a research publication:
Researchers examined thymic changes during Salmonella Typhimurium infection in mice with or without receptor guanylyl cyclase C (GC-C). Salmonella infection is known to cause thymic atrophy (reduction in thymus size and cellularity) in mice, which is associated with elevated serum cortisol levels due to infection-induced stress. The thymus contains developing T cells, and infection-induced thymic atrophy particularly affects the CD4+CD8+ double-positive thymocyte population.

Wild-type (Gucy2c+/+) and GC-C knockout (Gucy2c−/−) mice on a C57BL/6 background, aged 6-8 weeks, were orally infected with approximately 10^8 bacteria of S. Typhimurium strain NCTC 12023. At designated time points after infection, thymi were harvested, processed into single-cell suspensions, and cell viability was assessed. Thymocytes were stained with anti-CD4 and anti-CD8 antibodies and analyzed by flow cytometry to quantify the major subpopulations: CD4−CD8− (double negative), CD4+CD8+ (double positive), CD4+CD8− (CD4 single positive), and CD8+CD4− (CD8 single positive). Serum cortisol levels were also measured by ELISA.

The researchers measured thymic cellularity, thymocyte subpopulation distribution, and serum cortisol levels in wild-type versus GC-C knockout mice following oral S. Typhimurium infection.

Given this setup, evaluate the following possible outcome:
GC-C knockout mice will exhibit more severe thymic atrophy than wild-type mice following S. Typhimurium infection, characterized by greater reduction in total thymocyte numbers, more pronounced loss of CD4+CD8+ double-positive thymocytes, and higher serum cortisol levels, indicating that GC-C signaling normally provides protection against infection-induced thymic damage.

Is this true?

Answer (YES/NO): YES